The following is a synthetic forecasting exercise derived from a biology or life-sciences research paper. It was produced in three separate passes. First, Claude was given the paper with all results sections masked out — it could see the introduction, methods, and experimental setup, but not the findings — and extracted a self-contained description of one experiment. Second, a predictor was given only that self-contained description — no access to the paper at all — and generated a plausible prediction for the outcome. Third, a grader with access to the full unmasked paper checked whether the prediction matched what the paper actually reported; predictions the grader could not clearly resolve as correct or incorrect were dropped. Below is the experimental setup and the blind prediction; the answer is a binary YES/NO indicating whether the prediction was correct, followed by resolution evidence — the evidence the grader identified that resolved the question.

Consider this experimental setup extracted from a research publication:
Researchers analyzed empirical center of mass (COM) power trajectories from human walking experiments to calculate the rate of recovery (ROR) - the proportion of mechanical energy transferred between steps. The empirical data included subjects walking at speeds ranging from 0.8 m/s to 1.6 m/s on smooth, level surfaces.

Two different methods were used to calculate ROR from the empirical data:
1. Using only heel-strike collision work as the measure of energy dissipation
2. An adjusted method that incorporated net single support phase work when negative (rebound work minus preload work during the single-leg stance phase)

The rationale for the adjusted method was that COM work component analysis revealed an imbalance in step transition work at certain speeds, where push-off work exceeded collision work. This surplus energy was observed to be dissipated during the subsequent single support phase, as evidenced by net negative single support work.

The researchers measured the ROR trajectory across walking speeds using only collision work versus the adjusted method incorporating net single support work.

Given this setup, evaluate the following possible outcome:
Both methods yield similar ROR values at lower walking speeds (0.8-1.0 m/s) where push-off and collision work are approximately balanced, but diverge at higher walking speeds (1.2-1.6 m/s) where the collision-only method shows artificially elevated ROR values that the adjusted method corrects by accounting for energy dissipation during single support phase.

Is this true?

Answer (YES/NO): NO